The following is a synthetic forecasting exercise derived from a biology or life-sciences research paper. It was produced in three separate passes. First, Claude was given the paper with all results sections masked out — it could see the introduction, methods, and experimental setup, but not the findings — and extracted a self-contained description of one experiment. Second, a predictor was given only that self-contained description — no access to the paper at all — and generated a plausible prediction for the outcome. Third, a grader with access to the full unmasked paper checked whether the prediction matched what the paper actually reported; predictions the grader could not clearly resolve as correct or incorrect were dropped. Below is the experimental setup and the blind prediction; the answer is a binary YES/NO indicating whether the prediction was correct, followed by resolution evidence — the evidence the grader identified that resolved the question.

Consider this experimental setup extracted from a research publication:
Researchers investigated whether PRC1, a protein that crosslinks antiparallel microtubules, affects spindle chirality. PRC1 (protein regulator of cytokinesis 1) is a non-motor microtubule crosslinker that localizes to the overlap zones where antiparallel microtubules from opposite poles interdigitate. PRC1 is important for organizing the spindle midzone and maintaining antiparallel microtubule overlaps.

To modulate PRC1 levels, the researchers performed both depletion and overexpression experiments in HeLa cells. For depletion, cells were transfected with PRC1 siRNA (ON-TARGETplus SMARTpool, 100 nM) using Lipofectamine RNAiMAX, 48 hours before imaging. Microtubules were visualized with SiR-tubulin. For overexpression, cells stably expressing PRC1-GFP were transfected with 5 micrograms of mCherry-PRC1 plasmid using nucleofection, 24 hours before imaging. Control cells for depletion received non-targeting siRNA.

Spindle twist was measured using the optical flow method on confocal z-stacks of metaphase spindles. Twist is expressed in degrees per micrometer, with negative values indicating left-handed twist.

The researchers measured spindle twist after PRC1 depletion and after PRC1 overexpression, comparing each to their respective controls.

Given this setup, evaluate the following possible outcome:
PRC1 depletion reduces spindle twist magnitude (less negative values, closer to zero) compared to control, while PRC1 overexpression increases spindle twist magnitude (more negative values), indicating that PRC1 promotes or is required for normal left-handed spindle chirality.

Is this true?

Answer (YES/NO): NO